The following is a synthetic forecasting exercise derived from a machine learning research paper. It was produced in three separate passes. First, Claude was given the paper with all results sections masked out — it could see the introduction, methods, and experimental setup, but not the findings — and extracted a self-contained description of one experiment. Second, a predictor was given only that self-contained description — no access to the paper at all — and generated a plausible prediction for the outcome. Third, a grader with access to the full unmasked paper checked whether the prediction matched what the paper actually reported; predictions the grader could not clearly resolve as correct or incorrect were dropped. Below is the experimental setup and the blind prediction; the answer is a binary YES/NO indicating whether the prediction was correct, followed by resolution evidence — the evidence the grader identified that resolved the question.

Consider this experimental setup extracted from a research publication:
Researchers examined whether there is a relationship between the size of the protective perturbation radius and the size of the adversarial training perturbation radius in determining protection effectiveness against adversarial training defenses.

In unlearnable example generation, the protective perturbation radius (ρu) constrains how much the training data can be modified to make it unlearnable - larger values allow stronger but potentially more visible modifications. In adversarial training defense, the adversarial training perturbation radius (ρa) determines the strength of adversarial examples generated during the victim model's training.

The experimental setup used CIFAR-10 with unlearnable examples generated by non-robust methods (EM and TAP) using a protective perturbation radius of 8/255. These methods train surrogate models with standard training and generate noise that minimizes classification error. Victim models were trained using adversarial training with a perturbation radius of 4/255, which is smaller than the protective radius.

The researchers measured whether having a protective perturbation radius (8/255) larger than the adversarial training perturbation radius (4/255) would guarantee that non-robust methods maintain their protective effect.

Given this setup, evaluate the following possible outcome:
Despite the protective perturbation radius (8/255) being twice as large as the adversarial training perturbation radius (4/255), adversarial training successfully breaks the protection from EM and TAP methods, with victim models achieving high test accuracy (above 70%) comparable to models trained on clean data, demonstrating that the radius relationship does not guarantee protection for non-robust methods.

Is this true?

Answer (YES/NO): YES